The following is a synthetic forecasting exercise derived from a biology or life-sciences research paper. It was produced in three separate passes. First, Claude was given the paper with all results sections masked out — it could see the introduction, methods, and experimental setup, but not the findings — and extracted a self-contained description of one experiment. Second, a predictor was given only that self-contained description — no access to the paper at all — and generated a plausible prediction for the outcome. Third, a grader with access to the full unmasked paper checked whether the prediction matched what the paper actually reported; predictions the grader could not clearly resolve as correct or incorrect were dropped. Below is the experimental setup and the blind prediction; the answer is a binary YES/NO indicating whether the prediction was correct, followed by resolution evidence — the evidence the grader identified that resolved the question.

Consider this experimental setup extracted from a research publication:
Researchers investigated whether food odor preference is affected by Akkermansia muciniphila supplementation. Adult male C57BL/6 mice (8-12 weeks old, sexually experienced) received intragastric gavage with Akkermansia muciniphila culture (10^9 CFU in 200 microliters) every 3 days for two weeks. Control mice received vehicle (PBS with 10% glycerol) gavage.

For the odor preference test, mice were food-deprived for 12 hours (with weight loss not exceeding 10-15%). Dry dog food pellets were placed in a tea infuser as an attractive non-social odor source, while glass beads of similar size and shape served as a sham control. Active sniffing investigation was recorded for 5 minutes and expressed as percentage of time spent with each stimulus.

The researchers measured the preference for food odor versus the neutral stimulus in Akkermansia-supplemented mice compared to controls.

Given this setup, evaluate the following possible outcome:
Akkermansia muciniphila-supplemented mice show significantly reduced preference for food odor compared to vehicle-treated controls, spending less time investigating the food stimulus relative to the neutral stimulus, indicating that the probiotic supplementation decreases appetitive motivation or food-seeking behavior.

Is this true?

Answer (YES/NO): NO